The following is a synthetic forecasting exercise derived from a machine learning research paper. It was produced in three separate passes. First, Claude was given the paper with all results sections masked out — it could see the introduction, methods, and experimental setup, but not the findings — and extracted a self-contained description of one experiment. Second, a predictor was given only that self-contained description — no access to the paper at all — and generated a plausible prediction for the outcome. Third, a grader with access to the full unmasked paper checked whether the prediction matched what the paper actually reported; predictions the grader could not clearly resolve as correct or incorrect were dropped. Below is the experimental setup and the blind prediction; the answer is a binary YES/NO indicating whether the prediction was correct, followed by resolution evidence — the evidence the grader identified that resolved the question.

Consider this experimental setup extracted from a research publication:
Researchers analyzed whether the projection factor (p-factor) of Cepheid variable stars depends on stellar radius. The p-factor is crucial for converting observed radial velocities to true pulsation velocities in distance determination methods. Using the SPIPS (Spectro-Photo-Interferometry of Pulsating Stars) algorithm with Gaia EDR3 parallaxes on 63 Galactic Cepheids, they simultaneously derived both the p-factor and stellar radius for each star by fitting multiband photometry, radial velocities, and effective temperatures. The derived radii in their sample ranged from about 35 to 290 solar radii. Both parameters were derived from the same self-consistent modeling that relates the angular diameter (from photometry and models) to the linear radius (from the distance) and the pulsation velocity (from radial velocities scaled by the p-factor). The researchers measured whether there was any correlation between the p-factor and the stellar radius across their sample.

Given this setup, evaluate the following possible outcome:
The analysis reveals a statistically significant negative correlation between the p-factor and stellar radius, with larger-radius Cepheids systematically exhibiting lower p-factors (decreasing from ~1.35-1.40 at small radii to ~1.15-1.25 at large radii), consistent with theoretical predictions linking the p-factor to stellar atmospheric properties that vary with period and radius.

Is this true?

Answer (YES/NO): NO